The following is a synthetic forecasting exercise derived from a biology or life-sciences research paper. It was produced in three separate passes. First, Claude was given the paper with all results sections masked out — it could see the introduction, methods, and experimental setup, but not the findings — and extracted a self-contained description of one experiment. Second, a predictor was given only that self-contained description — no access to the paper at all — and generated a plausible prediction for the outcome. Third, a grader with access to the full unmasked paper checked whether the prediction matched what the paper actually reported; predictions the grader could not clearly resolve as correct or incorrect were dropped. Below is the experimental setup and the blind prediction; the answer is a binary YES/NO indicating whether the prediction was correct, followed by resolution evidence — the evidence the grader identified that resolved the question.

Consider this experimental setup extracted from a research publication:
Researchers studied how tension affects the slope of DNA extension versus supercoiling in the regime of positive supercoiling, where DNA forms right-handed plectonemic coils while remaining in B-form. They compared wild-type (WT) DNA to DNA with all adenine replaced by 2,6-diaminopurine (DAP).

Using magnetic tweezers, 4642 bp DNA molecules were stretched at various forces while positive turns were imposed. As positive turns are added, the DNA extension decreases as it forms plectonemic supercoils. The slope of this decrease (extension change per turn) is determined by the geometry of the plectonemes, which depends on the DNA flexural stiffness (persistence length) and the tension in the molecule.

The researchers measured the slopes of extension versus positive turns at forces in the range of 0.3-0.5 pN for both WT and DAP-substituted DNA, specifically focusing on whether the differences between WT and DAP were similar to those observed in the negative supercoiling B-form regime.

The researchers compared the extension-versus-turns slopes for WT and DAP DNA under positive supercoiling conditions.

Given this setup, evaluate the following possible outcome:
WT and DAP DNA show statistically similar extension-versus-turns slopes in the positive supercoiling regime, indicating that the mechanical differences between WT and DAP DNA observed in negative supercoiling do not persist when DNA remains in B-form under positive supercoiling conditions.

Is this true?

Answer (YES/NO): NO